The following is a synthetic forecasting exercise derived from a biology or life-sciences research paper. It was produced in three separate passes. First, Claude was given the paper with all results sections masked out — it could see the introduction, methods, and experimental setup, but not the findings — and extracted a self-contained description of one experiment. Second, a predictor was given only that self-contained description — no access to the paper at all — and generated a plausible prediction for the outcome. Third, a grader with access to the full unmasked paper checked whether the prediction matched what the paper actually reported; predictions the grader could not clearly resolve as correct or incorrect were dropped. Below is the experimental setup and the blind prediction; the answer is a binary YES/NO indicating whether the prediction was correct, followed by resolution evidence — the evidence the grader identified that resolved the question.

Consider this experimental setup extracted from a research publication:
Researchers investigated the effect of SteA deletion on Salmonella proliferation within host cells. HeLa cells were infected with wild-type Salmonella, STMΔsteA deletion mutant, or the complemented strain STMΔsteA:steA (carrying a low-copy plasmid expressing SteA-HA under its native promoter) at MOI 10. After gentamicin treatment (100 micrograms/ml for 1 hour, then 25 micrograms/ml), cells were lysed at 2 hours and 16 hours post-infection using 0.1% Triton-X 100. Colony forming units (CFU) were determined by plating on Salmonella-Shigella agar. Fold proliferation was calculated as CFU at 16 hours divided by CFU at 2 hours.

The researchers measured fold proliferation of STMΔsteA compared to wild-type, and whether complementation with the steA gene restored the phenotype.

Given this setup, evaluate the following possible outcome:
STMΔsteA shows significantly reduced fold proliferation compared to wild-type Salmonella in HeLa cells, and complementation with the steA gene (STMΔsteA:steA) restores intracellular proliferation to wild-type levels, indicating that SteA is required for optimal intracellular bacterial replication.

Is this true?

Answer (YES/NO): YES